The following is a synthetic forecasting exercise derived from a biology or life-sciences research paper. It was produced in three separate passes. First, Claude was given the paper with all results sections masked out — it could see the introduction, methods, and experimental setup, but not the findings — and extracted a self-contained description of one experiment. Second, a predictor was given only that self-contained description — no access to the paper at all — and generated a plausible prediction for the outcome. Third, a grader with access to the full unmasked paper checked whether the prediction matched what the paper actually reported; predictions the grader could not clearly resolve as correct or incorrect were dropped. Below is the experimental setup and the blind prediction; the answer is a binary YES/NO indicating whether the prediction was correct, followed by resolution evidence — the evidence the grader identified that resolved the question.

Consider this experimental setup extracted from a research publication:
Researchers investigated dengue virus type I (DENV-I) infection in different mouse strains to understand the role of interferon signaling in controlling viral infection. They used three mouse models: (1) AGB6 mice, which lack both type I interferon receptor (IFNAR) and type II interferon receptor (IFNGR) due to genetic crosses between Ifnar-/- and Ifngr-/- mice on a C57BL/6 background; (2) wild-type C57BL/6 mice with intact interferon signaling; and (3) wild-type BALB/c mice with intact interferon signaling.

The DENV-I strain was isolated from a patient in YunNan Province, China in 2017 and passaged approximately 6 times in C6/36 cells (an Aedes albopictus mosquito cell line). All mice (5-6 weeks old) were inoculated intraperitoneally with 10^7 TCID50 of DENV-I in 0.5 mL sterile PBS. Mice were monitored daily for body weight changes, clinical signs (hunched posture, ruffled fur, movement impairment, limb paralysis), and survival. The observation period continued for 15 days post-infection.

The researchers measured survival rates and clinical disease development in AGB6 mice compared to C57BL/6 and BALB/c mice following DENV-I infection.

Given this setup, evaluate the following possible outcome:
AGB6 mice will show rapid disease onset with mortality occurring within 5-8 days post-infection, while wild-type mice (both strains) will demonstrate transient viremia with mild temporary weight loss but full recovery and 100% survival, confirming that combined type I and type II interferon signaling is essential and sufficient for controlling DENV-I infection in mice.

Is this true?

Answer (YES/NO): NO